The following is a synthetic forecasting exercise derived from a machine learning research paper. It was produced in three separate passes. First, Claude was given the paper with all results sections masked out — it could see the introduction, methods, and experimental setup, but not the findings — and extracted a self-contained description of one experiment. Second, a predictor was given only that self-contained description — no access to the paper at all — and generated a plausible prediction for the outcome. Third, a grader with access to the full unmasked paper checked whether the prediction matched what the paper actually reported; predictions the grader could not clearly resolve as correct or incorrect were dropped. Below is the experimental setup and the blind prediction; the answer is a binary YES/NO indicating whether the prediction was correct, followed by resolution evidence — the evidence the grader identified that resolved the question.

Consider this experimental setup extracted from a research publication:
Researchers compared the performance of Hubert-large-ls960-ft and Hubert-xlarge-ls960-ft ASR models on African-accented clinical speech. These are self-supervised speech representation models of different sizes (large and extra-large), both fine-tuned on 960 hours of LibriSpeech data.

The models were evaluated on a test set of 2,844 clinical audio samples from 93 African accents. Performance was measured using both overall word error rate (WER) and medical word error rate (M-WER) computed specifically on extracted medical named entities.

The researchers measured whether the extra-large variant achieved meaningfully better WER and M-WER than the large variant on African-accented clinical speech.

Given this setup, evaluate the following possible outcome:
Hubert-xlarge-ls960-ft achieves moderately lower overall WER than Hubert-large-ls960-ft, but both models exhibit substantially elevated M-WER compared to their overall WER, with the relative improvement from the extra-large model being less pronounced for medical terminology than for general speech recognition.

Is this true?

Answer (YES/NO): NO